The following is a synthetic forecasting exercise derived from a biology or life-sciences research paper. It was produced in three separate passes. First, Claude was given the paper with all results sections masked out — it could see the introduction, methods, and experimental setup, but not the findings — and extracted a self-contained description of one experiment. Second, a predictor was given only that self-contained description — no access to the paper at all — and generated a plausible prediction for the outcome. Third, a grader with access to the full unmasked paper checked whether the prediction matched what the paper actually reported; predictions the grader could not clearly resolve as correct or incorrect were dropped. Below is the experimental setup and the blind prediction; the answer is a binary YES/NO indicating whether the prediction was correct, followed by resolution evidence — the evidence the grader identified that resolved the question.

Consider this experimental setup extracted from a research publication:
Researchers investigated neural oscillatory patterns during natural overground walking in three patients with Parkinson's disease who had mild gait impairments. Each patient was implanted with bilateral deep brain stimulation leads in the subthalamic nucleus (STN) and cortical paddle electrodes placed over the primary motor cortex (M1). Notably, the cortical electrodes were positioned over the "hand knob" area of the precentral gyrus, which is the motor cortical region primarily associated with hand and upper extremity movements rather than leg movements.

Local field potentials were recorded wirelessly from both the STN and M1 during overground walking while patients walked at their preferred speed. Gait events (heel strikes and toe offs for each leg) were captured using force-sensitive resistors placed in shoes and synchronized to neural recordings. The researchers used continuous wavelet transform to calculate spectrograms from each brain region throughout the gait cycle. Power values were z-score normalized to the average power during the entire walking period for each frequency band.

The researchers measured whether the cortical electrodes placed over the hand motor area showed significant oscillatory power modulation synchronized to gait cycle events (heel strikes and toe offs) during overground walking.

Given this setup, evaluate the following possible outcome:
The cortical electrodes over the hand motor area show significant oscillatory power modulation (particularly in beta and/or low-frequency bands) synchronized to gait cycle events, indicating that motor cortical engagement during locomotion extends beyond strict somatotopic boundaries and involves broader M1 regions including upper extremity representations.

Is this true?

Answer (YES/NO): YES